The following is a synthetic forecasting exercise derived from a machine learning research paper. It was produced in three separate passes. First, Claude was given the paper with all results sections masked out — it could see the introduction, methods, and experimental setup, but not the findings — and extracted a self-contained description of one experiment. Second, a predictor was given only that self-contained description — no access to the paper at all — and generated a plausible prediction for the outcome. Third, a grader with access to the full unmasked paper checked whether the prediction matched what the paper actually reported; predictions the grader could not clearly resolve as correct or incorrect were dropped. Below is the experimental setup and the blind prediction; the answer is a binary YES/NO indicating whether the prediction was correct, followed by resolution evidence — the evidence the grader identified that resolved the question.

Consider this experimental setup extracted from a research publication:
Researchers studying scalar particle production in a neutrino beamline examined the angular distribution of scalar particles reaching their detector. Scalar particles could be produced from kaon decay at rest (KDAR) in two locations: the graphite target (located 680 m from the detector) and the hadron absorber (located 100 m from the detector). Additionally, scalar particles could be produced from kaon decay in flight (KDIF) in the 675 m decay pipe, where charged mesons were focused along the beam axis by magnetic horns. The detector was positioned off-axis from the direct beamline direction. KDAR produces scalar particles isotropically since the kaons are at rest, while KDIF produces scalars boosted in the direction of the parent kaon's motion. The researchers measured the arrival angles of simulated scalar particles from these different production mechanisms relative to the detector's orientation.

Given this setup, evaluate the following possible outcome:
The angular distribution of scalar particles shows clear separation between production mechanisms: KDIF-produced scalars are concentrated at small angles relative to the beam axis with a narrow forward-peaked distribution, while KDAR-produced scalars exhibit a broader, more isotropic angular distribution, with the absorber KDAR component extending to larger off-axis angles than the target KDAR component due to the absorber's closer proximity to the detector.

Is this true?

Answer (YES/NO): NO